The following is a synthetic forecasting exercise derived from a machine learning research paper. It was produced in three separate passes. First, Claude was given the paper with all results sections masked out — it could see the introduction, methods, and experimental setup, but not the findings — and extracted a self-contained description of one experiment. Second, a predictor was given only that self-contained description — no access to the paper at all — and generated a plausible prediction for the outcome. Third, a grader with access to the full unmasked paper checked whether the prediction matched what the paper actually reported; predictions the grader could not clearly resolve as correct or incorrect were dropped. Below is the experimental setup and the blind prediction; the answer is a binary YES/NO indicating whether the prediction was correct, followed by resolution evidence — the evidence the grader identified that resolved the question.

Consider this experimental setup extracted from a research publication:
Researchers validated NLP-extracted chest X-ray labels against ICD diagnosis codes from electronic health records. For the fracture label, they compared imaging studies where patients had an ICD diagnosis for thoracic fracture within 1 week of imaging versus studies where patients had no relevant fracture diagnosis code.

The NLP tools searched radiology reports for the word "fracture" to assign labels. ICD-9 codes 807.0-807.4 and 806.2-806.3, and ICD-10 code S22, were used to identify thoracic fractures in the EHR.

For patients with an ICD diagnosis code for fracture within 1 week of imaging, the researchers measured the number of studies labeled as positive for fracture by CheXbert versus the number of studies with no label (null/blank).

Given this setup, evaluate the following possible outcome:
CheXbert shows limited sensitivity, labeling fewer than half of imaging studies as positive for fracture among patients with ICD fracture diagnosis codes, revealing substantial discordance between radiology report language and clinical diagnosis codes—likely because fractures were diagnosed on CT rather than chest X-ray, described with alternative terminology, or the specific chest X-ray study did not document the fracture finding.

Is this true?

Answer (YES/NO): YES